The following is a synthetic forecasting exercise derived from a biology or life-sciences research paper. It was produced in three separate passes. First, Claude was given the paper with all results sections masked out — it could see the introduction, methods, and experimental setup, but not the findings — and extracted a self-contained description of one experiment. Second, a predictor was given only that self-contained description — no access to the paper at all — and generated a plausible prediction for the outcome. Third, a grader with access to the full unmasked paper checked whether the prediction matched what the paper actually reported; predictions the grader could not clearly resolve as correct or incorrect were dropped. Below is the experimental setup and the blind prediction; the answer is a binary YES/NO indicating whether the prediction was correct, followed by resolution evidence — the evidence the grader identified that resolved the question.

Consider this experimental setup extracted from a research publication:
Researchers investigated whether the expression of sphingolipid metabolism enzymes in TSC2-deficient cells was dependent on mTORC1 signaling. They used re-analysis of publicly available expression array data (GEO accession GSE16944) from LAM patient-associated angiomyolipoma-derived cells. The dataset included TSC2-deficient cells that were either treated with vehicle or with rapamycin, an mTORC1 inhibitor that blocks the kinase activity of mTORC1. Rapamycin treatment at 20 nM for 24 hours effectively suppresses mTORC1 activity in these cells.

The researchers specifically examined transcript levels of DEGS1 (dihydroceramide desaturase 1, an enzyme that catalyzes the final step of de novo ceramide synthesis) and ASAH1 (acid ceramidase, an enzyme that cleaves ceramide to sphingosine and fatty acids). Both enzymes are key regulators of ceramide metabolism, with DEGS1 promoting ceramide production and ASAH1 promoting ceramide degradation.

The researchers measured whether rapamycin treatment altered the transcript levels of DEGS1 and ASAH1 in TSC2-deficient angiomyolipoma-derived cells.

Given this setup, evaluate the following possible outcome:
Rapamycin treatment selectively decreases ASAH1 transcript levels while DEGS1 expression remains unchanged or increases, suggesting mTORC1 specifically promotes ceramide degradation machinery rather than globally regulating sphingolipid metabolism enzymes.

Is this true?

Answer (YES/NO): NO